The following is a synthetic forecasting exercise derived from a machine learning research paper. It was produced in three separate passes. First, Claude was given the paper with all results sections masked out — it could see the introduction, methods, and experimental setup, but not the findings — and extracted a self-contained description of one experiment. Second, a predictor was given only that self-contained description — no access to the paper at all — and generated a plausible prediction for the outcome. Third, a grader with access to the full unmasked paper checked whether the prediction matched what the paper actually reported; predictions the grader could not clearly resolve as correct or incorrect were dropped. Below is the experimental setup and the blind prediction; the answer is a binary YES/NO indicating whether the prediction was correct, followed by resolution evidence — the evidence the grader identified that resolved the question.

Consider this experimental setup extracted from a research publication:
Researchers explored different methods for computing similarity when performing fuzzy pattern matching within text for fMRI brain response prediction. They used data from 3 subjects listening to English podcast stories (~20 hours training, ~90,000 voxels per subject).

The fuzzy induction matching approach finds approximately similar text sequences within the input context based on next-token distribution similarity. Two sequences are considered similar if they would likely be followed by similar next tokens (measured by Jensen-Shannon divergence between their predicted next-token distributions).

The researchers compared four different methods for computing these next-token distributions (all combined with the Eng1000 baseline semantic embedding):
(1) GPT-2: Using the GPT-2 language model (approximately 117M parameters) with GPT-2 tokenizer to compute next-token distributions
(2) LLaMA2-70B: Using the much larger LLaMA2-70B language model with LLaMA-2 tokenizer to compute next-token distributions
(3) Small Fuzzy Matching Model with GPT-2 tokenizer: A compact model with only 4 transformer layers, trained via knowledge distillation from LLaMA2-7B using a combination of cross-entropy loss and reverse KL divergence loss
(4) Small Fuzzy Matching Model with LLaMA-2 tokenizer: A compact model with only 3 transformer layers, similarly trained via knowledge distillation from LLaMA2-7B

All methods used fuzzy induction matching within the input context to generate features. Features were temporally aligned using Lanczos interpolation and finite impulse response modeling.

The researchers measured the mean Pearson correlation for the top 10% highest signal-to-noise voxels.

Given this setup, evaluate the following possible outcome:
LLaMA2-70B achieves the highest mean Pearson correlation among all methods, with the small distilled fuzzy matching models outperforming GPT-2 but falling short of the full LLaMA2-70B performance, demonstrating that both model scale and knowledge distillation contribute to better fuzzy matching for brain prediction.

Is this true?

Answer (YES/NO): NO